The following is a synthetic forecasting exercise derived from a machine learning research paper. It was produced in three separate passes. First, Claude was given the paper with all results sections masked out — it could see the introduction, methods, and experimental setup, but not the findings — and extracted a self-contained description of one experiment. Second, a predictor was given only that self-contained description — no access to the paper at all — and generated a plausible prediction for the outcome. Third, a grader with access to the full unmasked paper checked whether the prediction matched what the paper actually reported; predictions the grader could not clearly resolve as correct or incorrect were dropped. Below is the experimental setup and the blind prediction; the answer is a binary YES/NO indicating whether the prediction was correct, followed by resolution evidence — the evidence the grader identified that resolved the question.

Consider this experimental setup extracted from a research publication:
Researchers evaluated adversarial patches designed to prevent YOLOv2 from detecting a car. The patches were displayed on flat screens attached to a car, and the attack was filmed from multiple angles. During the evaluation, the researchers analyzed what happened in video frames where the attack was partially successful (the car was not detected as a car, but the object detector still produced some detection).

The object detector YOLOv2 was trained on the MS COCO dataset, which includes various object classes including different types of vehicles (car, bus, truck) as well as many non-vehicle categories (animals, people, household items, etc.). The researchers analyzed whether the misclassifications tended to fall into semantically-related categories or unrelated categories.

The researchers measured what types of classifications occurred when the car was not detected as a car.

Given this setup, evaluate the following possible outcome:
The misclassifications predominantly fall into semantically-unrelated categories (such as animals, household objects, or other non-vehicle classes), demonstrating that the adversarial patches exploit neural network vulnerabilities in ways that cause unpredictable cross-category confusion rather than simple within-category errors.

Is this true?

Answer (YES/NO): NO